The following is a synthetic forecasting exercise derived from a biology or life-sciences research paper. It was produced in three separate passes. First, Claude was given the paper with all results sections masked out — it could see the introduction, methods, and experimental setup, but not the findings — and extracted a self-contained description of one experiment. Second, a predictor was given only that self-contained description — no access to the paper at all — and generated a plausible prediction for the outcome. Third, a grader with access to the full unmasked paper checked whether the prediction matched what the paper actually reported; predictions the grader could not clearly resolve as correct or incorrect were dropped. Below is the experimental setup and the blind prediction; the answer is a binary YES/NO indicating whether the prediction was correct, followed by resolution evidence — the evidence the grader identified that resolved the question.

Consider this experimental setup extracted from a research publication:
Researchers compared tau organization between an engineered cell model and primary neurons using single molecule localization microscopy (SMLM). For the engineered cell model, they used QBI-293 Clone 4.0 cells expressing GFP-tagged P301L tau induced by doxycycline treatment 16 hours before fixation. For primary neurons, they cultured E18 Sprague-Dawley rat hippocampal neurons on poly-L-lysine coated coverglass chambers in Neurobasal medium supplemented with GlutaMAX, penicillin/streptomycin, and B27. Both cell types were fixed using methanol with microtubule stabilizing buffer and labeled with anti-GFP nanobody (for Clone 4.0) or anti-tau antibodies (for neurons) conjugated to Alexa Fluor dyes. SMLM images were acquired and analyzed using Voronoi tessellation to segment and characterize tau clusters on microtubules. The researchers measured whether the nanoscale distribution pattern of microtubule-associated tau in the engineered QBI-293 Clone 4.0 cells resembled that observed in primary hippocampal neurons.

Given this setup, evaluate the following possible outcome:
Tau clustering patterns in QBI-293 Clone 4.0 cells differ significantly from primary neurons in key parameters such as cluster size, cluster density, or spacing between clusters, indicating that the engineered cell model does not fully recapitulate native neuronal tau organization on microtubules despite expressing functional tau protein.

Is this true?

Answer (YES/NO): NO